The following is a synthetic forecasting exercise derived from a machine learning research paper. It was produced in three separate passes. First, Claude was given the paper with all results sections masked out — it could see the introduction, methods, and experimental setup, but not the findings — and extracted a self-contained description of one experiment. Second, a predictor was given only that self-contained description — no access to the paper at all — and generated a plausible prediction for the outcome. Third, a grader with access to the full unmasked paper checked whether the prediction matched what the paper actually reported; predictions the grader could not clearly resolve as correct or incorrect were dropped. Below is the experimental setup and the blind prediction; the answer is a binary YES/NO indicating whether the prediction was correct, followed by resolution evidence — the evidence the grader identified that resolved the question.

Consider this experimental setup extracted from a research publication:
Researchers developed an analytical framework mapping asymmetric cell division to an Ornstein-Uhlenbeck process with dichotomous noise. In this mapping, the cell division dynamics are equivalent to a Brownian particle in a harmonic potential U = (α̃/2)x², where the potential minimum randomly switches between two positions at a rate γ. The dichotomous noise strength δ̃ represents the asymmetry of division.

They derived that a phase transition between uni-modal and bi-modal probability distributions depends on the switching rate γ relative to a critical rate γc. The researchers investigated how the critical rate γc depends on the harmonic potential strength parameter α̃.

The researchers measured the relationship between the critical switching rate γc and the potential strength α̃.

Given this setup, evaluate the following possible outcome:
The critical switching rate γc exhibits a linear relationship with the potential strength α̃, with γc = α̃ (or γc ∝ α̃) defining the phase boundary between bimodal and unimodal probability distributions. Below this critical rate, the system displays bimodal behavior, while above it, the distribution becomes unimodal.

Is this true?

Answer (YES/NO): YES